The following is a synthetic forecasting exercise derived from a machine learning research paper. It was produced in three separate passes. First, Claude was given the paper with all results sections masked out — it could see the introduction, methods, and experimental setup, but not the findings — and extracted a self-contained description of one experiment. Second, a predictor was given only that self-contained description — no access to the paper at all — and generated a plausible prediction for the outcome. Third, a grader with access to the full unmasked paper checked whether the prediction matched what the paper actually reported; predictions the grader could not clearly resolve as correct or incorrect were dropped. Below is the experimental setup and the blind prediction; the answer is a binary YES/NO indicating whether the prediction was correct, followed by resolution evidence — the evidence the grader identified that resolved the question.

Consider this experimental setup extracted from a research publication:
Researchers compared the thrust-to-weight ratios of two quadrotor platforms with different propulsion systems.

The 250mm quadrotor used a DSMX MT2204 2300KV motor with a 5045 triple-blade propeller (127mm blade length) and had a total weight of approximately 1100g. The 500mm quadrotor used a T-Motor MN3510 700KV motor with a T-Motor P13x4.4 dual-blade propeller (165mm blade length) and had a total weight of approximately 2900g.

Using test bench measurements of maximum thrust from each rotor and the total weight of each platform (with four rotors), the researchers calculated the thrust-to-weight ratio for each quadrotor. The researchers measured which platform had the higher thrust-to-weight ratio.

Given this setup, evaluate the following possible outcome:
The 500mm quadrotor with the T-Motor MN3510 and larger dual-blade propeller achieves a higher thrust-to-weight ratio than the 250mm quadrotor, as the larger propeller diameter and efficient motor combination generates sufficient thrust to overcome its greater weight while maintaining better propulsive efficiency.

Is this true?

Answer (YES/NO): NO